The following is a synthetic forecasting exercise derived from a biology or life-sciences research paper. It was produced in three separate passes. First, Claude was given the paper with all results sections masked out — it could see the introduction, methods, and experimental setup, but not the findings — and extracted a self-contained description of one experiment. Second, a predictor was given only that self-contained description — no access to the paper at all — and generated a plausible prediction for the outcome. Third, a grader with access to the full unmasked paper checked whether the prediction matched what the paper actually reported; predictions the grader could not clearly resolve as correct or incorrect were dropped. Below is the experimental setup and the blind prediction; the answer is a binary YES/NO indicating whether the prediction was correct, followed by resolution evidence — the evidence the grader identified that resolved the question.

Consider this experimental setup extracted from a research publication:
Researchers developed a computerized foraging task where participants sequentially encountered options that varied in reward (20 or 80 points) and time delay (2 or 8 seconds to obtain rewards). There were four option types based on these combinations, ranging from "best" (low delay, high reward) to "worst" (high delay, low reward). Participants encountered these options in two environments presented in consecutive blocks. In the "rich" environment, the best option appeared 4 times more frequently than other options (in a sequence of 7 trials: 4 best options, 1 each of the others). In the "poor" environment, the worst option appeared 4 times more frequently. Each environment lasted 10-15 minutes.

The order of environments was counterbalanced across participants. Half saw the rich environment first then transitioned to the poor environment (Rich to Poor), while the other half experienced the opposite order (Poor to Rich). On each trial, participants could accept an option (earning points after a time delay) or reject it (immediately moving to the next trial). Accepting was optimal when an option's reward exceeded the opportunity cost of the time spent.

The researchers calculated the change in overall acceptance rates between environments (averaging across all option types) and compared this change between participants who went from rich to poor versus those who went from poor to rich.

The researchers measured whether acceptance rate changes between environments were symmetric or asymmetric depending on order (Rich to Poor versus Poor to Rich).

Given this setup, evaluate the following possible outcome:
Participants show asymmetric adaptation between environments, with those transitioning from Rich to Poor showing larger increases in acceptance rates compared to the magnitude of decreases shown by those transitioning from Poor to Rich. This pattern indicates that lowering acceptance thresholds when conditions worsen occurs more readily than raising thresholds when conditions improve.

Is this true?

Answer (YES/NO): NO